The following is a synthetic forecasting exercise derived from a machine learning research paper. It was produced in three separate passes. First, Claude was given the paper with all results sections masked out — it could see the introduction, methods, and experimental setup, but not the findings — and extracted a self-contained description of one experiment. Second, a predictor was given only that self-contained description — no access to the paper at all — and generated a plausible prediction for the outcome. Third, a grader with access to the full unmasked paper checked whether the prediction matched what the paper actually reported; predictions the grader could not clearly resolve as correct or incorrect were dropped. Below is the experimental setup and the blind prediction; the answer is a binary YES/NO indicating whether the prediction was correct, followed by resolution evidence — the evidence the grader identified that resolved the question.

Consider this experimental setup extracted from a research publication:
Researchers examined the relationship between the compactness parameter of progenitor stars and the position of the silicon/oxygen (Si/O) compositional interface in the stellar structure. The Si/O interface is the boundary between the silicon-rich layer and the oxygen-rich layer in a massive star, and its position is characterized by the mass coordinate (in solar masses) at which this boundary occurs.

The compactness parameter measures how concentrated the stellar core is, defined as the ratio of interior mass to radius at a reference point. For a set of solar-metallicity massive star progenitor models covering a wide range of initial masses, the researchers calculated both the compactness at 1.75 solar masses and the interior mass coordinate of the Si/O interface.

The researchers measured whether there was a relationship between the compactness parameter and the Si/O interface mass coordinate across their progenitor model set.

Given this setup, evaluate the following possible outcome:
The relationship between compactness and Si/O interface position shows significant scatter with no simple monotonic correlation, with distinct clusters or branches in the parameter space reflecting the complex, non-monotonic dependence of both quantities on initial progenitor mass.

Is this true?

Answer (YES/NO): NO